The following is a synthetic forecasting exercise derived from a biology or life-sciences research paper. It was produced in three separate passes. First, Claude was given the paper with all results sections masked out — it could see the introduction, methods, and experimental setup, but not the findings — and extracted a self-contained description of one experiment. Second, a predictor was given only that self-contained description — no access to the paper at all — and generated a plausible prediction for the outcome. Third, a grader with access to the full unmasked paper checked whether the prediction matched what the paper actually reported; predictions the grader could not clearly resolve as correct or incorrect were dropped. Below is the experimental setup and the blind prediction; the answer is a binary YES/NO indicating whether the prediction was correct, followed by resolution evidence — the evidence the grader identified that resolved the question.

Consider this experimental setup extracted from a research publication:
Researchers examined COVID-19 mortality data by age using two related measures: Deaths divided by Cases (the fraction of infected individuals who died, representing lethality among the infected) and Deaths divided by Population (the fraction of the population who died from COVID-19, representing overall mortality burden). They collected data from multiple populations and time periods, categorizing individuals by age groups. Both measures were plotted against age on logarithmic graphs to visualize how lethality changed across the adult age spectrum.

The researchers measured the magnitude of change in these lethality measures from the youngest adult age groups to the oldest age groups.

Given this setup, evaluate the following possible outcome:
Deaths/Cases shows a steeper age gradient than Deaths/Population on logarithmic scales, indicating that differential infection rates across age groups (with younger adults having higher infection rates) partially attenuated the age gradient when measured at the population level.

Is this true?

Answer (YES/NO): NO